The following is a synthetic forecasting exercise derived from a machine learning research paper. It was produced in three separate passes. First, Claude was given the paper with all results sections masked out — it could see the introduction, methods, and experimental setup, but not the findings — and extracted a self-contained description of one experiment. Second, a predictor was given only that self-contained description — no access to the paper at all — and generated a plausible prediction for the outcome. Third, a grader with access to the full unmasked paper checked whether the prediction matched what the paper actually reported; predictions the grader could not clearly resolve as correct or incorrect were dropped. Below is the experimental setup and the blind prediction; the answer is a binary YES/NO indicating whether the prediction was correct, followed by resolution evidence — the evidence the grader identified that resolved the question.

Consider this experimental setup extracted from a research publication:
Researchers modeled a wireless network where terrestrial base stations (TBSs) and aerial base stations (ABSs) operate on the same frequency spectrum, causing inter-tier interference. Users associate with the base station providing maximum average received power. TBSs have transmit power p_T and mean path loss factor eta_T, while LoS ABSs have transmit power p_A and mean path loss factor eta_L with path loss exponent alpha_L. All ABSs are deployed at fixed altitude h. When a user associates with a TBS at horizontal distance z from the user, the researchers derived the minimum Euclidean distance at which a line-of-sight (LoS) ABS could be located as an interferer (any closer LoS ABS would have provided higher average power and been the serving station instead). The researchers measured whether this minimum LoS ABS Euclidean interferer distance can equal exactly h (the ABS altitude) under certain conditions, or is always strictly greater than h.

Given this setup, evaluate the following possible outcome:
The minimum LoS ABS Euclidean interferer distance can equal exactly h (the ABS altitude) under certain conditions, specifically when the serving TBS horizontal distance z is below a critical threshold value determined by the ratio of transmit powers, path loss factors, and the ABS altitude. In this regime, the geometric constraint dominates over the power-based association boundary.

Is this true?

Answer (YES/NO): YES